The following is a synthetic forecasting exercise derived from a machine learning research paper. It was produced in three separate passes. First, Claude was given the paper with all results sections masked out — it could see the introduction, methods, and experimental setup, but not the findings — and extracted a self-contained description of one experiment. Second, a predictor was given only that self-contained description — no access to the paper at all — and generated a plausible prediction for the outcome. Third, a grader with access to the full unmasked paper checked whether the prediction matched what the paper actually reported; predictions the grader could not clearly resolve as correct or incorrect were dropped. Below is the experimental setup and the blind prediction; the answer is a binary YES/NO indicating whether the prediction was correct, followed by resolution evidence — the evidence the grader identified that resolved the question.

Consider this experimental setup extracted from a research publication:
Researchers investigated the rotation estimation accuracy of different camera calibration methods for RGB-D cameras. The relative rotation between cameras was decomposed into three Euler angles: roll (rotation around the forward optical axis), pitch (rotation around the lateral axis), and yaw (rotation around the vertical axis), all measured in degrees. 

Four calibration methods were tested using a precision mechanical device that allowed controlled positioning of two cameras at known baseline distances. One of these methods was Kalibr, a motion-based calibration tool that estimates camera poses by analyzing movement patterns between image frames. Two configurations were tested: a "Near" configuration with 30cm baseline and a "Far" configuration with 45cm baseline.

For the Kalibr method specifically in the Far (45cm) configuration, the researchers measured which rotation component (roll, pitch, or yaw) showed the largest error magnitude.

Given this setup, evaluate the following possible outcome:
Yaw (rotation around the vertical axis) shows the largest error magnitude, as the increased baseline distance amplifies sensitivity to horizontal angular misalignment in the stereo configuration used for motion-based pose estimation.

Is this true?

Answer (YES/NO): NO